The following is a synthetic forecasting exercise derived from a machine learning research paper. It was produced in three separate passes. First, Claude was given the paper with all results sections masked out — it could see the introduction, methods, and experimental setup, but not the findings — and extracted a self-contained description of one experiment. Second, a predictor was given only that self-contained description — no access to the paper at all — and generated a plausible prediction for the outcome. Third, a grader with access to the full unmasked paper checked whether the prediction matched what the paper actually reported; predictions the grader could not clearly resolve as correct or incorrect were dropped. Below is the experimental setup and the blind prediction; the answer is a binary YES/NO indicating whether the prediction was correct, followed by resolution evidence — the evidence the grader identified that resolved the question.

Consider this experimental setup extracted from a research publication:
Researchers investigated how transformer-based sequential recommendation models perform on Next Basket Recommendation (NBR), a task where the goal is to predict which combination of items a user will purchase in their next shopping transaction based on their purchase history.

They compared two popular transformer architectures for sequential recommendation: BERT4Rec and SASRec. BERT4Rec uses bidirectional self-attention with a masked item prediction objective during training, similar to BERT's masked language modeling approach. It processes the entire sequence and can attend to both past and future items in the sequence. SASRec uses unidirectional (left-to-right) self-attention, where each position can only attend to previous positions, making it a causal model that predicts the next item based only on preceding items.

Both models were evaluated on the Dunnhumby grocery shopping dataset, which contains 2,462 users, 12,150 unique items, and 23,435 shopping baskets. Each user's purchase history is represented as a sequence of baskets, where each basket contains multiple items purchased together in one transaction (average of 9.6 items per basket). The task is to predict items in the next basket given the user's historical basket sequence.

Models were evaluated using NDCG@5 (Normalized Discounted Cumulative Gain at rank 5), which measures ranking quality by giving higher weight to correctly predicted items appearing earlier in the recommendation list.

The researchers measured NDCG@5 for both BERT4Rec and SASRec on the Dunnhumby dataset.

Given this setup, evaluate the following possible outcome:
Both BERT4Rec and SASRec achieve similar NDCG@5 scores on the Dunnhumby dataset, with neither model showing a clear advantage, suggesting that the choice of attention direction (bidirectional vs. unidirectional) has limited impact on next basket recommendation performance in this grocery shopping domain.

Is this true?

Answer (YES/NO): NO